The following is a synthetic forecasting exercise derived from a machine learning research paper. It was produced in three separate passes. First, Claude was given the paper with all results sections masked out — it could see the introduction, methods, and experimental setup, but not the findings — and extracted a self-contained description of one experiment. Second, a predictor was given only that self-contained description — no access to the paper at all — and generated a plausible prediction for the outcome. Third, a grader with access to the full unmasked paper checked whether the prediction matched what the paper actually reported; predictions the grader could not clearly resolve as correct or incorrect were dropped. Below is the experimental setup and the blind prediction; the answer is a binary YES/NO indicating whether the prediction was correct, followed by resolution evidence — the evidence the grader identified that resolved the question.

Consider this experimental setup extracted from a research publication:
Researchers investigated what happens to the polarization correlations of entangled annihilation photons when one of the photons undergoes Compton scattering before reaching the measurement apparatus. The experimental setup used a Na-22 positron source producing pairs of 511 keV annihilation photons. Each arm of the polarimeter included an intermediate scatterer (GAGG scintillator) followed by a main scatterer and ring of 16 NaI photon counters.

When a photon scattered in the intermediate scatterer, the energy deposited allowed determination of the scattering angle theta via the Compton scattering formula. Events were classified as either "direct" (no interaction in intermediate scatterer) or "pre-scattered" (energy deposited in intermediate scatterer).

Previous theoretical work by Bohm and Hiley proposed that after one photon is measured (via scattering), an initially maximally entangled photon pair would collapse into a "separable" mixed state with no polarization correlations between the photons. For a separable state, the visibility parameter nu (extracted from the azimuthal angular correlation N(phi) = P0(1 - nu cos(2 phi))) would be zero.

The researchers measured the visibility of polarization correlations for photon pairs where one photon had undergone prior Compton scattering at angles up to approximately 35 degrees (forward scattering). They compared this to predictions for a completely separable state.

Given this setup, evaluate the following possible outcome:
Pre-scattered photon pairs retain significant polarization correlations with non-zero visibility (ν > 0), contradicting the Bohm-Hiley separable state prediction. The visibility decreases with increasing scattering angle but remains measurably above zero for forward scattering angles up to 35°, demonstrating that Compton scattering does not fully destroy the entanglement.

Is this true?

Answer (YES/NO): YES